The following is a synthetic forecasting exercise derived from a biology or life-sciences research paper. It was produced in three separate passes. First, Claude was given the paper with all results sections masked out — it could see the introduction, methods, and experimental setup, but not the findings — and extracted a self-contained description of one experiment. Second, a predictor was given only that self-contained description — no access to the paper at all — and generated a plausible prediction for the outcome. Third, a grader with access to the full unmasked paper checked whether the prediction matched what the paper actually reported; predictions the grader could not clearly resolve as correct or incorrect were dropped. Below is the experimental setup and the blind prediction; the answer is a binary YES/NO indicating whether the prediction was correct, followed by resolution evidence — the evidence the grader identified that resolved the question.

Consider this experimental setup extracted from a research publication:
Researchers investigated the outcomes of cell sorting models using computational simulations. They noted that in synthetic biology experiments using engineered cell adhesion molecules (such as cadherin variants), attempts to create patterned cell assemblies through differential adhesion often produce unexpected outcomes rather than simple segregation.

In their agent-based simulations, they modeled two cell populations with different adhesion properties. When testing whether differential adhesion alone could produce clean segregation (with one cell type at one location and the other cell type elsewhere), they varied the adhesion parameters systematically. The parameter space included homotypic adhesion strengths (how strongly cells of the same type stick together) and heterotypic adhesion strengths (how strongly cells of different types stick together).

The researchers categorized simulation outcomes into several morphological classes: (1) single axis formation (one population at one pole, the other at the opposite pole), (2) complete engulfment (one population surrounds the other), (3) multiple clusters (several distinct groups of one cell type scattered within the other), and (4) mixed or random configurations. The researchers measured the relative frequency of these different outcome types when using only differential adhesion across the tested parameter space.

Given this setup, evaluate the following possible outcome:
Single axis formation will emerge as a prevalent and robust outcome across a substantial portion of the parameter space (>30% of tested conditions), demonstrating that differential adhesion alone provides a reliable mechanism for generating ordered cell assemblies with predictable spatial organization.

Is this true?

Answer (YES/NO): NO